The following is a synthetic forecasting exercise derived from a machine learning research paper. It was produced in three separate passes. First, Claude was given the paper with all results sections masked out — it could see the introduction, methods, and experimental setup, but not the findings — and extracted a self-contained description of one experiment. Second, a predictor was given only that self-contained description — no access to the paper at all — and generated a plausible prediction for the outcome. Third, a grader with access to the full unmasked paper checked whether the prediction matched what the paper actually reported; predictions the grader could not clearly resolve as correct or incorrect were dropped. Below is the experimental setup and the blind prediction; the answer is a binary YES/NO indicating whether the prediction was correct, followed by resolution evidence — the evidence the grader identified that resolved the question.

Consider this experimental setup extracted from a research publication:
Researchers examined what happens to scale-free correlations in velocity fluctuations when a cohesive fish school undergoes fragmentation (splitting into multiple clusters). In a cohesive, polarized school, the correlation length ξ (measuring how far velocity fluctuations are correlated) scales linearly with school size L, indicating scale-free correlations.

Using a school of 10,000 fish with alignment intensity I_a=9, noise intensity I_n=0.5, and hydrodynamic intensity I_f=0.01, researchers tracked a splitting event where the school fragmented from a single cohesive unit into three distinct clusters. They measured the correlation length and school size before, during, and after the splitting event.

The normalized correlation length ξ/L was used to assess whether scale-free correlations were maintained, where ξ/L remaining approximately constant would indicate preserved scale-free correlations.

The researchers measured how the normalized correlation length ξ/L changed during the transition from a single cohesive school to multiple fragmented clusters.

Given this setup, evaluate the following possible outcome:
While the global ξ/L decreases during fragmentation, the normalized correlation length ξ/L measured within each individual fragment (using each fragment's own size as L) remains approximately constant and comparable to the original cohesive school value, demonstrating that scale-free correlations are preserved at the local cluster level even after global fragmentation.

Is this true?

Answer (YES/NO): NO